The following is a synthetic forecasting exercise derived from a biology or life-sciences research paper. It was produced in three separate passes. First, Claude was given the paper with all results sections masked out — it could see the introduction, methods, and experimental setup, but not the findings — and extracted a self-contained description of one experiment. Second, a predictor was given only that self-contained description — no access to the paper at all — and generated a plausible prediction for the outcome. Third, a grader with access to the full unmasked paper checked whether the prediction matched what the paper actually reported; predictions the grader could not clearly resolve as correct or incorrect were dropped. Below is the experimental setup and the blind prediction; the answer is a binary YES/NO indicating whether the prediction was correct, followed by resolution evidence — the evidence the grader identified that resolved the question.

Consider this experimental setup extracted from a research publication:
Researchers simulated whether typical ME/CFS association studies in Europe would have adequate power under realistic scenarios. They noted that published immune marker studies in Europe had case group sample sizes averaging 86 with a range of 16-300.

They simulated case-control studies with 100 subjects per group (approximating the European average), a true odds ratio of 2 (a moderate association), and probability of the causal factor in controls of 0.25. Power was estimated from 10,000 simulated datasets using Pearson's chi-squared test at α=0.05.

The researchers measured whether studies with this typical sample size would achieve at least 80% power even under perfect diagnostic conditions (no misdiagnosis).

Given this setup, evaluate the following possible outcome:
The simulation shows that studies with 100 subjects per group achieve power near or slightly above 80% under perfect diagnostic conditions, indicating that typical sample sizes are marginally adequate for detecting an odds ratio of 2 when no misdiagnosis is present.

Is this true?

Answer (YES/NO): NO